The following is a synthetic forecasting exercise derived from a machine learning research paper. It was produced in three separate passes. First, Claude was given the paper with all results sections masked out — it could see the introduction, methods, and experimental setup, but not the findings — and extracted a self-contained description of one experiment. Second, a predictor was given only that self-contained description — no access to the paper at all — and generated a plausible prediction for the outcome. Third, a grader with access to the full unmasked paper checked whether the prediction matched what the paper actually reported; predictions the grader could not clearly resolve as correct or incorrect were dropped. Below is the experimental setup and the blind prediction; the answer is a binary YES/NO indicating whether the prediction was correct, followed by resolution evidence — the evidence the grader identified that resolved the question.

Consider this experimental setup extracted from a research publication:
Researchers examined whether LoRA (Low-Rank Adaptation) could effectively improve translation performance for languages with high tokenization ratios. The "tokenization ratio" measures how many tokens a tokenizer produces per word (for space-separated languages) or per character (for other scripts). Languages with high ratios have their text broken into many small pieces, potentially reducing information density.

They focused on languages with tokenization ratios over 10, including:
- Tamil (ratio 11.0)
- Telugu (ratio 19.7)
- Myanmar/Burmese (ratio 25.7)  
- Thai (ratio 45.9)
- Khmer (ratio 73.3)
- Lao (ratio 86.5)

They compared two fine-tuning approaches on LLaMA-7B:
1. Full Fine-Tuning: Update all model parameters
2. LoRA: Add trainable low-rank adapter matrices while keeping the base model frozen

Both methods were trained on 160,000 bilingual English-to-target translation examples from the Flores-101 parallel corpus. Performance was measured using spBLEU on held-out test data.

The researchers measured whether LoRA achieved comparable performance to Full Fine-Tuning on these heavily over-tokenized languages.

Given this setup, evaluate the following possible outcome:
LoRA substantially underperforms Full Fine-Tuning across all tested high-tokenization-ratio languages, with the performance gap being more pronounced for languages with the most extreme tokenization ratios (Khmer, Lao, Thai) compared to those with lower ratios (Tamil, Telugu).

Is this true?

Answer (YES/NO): NO